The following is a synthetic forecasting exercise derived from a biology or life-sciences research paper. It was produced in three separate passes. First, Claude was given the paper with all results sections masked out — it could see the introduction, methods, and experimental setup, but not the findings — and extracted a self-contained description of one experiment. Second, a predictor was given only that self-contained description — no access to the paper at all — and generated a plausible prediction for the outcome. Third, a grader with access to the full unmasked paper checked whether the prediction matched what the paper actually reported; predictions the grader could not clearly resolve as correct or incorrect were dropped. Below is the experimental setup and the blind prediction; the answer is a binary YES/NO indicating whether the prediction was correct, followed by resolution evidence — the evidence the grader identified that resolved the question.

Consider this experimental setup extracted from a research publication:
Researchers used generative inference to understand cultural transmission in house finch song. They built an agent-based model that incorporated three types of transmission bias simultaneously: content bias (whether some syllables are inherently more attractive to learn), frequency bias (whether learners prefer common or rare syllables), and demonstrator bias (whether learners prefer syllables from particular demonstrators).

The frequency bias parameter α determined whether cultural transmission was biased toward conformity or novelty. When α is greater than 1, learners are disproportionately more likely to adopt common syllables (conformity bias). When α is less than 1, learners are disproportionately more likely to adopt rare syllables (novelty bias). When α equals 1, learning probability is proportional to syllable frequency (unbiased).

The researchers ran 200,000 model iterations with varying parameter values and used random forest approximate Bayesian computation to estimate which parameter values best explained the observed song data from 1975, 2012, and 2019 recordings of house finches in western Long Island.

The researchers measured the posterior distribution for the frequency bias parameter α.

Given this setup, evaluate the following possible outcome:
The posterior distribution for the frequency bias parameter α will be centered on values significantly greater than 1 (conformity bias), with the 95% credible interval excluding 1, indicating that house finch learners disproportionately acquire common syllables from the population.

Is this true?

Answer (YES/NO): NO